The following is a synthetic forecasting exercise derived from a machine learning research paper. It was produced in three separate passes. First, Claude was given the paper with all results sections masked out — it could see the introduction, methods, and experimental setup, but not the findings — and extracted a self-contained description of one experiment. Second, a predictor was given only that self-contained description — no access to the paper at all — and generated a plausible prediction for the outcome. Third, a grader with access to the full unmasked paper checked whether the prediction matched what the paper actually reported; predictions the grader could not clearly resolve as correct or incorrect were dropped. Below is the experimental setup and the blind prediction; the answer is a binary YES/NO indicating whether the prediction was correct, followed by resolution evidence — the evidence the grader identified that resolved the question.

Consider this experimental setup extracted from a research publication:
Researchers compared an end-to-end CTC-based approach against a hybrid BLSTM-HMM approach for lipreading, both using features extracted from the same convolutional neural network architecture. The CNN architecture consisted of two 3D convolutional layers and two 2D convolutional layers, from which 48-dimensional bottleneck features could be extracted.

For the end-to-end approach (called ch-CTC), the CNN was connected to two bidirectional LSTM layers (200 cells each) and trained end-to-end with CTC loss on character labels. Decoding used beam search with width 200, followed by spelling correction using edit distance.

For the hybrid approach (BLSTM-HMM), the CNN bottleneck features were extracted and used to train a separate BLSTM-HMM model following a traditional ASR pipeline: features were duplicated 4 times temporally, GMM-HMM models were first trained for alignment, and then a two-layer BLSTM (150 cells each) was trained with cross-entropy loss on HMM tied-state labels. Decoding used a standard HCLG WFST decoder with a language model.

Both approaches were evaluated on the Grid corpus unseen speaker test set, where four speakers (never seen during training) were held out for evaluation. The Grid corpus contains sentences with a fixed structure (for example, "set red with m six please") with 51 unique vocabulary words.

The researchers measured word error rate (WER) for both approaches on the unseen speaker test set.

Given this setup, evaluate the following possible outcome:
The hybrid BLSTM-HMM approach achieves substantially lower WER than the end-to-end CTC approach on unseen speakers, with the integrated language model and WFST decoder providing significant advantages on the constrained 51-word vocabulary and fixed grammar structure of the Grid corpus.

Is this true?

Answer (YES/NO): NO